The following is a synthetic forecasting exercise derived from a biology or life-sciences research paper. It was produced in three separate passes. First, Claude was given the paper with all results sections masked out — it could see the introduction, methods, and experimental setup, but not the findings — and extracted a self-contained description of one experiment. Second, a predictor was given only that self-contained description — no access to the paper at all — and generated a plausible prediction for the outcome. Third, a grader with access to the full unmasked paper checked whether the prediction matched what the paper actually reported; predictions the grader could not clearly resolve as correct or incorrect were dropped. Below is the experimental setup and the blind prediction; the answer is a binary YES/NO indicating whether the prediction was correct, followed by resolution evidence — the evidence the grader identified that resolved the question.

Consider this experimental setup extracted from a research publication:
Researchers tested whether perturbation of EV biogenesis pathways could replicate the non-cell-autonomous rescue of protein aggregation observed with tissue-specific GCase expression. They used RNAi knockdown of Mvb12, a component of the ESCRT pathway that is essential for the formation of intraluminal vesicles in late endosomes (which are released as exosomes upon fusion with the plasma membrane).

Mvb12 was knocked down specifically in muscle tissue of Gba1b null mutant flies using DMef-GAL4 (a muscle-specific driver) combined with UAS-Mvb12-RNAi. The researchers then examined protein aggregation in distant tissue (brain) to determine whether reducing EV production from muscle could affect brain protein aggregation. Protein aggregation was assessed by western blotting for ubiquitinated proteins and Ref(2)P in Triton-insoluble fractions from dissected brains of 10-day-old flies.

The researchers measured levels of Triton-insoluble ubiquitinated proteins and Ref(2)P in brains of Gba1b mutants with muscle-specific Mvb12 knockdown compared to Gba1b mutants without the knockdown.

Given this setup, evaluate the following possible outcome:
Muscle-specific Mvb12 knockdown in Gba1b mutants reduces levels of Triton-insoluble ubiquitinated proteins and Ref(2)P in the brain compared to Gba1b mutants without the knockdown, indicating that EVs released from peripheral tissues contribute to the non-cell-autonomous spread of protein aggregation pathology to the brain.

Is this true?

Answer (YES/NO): NO